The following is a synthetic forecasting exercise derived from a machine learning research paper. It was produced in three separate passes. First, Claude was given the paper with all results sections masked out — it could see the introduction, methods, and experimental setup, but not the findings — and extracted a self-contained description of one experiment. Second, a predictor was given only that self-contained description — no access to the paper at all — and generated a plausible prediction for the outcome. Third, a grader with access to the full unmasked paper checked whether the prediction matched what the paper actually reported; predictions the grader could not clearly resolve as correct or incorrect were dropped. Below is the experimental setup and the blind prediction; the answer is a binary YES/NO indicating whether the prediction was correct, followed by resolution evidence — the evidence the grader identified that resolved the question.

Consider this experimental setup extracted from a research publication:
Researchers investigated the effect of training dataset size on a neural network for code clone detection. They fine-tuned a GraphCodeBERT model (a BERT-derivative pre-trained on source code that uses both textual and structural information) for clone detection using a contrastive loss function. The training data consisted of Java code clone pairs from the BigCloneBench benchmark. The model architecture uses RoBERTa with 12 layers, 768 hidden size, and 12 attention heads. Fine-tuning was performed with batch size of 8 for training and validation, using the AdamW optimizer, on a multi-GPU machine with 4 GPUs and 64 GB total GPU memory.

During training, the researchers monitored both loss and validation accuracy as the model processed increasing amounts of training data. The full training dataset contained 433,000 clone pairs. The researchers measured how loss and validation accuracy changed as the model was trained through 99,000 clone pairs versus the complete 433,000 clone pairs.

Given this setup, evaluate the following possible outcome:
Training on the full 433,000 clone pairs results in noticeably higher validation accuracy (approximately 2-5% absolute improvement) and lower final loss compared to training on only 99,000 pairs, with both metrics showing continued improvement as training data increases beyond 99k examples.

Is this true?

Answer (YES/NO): NO